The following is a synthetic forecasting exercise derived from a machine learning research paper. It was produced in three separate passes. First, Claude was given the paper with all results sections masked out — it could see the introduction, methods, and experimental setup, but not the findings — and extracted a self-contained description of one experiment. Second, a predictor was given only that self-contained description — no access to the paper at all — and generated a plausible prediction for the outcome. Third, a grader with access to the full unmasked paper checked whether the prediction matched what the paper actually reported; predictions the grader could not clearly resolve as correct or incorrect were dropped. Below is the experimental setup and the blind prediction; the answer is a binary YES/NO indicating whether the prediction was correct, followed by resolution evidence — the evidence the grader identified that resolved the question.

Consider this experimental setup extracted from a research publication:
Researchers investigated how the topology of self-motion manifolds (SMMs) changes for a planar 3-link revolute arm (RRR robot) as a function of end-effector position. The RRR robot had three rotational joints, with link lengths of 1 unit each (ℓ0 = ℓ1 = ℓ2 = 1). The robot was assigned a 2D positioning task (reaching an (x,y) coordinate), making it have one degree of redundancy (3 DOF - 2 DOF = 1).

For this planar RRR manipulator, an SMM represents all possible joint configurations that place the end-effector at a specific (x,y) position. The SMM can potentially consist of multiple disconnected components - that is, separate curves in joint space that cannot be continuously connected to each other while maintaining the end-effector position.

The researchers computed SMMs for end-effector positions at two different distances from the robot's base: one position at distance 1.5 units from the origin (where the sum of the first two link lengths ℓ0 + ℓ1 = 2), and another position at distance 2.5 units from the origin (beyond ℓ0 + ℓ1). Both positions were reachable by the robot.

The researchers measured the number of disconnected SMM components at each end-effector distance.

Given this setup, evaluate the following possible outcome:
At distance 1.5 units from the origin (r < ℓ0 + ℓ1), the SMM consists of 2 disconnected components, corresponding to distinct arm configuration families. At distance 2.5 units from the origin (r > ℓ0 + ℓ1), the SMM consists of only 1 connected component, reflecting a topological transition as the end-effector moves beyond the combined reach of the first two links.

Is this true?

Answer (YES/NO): NO